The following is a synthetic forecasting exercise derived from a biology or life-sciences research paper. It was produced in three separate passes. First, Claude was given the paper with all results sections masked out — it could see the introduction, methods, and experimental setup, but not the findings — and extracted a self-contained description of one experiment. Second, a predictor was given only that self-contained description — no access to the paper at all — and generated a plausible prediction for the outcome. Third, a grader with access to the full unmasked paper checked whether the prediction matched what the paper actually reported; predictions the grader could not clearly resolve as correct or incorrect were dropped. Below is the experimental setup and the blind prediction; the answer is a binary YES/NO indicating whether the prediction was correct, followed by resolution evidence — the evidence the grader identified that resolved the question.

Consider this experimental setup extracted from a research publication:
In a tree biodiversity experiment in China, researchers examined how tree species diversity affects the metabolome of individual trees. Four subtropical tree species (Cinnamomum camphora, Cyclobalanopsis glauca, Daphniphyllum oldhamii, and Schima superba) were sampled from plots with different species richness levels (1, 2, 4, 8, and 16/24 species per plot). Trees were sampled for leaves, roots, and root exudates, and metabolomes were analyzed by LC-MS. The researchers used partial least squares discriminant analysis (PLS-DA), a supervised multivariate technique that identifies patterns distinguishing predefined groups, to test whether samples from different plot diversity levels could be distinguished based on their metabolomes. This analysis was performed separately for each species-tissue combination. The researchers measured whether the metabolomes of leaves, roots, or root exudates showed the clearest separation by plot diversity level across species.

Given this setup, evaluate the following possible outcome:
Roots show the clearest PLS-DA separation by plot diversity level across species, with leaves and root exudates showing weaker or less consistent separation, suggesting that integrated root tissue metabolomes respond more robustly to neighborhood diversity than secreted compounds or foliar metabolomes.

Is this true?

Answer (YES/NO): NO